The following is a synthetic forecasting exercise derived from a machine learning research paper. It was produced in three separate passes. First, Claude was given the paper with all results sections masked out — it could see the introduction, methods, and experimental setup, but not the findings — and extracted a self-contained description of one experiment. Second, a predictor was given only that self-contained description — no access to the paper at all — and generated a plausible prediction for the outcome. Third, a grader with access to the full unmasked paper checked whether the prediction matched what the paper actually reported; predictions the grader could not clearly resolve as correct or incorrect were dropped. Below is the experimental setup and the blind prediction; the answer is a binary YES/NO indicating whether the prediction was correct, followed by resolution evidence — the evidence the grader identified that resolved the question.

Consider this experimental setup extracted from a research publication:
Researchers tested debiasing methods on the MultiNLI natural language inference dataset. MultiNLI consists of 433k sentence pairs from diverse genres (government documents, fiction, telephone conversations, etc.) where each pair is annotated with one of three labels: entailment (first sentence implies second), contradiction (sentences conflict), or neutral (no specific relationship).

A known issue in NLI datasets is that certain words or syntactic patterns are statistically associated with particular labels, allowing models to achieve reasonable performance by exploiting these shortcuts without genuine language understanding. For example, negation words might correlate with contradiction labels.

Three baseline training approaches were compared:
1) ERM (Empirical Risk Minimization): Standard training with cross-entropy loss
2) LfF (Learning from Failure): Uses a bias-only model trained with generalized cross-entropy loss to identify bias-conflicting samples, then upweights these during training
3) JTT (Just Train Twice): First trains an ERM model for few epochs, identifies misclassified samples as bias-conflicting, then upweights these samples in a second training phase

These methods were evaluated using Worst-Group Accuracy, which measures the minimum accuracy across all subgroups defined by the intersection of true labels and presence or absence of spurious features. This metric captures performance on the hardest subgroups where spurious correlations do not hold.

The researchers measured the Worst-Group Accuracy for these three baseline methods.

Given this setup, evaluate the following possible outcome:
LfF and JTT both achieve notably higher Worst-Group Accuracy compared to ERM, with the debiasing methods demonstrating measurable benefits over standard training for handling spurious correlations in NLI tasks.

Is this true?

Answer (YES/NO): NO